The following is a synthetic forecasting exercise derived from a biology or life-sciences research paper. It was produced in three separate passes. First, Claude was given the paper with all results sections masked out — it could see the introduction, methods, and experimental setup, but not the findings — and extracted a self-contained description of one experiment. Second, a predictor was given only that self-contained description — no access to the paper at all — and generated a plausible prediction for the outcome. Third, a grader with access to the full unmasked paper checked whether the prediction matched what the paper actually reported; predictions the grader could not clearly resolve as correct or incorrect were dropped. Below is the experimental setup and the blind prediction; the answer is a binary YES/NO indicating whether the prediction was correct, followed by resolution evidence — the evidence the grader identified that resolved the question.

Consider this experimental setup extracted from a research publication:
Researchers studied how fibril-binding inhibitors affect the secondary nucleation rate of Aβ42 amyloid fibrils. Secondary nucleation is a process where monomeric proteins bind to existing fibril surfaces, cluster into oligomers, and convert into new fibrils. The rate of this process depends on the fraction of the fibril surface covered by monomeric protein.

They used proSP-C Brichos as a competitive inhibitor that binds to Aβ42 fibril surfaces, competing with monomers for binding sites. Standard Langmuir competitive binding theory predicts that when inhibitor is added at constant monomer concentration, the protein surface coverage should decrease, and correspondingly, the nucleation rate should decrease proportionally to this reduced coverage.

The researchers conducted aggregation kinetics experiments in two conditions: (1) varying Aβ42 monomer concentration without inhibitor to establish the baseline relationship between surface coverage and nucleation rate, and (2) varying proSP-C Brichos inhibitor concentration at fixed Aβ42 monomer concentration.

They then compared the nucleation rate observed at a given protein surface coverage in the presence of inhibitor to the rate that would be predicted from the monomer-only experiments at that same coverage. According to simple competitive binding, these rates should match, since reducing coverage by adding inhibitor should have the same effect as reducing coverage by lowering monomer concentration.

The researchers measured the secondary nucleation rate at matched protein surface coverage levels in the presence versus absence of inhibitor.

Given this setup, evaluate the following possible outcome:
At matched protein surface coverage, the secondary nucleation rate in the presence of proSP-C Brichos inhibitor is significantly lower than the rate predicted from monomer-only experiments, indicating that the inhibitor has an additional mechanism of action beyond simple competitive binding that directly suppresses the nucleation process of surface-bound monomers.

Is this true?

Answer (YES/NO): NO